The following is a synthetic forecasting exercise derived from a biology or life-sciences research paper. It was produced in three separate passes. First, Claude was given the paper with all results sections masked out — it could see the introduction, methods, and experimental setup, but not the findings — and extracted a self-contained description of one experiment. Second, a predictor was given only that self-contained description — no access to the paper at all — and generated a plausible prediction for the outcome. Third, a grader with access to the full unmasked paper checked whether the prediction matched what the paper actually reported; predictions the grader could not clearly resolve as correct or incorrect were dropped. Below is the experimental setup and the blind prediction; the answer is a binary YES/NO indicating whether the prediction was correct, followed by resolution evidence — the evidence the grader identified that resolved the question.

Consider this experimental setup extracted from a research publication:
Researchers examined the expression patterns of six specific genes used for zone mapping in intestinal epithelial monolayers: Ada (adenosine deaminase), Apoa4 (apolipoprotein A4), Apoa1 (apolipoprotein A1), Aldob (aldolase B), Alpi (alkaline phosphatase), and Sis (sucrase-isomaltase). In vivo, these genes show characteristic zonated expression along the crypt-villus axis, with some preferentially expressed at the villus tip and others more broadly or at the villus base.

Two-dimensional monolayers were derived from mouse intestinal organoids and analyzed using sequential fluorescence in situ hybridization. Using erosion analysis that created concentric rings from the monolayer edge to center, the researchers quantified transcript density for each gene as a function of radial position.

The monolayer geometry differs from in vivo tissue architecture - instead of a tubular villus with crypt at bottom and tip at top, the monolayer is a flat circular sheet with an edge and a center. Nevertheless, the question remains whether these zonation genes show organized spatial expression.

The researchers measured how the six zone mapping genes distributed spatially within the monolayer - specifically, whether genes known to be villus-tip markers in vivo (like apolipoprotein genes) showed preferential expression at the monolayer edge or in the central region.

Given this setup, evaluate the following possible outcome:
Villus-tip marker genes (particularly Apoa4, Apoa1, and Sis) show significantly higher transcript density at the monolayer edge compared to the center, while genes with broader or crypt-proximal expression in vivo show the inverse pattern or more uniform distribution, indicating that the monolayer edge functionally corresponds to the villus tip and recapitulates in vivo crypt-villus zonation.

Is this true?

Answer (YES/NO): NO